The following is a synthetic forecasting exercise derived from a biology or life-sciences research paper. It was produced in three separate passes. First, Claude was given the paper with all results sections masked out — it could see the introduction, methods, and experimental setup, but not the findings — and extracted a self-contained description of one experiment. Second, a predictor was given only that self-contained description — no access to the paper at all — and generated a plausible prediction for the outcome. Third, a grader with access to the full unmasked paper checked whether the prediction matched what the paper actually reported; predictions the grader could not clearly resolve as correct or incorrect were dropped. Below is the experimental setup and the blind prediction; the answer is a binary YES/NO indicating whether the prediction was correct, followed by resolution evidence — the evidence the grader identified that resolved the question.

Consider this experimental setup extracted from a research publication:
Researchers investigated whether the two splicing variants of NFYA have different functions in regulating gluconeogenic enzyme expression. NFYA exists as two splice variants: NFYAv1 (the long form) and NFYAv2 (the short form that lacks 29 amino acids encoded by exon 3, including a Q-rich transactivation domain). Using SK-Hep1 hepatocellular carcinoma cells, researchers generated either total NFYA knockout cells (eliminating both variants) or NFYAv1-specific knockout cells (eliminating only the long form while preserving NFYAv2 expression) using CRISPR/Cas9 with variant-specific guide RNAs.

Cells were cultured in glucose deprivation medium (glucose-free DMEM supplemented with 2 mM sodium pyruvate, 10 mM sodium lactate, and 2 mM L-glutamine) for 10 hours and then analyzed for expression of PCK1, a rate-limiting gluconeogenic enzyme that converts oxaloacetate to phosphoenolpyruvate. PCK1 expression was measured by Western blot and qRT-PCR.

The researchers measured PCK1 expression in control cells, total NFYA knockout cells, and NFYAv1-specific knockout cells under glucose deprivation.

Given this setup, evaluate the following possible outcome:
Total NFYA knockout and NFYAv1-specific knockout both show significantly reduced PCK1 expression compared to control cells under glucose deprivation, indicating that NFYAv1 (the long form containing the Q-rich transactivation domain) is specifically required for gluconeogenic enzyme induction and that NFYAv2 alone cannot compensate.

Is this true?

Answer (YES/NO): NO